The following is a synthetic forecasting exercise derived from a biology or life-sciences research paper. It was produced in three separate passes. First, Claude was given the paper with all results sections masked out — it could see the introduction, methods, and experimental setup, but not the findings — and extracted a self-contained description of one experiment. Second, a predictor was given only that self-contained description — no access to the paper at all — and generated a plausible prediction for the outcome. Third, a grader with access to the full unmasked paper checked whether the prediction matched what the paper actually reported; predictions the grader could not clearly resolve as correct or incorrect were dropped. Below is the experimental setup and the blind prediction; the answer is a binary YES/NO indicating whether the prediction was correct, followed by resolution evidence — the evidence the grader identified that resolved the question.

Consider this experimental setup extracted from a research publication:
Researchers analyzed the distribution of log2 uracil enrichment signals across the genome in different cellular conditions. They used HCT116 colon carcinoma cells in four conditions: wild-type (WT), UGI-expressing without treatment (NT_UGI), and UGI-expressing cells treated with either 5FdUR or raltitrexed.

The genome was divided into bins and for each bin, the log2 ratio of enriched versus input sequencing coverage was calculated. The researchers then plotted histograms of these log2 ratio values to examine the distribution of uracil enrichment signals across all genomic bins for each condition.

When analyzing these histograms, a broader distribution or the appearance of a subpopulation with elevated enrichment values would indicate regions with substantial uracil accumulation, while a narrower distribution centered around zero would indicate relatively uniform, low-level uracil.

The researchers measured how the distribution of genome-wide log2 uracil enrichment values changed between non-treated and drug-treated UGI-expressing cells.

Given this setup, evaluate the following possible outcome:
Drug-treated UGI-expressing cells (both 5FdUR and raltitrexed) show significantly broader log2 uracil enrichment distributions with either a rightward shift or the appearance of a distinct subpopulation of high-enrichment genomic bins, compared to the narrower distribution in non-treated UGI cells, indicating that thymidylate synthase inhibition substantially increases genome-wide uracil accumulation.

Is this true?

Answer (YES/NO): YES